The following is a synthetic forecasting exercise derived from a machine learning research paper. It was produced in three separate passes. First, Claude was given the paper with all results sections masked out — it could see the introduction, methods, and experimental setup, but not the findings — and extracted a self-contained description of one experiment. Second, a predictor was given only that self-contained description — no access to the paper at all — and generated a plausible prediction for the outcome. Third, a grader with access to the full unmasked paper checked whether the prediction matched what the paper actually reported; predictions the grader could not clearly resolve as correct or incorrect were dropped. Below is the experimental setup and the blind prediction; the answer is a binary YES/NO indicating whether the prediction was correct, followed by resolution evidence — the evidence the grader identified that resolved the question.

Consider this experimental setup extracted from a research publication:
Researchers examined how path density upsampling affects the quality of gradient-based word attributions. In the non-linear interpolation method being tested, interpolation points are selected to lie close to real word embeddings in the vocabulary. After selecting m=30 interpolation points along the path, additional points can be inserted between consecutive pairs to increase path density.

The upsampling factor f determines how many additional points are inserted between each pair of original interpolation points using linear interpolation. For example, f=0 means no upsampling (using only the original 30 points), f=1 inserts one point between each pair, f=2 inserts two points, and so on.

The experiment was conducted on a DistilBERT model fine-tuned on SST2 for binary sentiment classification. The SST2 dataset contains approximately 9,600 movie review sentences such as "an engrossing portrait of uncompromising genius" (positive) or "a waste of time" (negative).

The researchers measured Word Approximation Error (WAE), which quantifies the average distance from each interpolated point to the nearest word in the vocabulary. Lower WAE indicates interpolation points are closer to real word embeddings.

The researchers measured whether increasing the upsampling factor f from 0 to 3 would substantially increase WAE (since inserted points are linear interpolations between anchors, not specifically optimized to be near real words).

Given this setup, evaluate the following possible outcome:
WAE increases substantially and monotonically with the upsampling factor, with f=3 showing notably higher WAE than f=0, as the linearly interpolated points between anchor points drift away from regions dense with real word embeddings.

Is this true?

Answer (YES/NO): NO